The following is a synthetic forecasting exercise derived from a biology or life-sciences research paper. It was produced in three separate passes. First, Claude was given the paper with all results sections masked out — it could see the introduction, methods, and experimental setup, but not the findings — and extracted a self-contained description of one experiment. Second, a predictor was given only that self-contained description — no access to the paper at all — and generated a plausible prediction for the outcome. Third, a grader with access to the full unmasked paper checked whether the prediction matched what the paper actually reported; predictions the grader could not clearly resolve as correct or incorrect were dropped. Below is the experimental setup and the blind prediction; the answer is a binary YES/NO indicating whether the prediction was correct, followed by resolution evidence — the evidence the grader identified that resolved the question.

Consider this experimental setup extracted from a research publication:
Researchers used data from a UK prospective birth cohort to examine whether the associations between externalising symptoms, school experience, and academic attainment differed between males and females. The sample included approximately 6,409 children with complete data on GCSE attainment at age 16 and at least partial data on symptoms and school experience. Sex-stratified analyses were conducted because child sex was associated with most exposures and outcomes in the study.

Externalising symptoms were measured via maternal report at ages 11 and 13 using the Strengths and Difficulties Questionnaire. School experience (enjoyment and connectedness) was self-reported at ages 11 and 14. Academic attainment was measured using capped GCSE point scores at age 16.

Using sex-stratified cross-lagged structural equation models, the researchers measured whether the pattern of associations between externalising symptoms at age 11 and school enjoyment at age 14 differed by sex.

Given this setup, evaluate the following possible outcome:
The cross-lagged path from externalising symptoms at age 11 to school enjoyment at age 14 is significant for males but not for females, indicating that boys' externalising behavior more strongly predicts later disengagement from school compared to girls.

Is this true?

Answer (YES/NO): NO